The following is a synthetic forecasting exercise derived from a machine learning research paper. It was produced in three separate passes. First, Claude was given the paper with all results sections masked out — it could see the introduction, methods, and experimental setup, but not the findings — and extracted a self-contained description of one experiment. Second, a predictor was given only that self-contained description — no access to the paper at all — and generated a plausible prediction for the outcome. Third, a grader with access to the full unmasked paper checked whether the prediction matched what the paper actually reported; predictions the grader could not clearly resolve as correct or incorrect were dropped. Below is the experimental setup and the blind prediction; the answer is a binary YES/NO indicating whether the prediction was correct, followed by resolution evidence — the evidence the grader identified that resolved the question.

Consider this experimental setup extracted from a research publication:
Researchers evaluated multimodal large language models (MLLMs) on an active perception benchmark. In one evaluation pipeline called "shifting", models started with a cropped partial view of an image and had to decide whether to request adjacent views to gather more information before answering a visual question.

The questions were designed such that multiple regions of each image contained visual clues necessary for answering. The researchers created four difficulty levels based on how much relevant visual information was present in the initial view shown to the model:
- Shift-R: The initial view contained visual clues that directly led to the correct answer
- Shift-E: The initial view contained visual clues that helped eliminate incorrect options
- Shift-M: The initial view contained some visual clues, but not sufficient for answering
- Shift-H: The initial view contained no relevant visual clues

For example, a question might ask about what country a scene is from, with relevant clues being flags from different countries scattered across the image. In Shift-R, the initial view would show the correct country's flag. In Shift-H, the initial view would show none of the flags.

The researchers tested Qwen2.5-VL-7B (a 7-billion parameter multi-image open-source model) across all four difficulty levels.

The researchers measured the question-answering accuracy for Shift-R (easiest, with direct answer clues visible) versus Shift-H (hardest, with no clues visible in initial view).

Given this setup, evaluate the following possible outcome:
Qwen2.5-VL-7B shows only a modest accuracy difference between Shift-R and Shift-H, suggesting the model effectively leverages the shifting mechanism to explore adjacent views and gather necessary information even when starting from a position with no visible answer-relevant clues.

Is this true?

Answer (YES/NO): YES